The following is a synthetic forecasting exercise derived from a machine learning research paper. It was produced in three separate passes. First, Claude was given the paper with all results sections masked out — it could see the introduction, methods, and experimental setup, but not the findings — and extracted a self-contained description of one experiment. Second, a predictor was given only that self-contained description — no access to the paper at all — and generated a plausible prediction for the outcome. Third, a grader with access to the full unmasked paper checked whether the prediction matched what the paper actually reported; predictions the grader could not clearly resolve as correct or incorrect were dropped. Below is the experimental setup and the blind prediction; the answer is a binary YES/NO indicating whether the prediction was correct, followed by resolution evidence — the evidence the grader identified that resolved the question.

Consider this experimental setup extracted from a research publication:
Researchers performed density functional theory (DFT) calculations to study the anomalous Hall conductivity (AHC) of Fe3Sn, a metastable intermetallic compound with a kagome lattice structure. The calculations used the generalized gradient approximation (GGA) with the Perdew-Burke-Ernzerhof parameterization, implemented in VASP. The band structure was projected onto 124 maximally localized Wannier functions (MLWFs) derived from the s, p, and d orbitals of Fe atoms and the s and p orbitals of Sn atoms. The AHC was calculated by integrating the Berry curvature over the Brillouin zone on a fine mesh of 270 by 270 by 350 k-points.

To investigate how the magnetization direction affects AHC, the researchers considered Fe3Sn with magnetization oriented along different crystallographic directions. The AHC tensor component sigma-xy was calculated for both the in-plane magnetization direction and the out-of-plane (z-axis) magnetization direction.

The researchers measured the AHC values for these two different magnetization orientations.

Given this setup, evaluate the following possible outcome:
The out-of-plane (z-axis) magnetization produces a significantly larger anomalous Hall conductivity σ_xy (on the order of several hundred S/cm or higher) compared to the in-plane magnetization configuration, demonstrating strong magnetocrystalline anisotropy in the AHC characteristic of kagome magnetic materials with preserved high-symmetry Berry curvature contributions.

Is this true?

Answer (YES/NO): NO